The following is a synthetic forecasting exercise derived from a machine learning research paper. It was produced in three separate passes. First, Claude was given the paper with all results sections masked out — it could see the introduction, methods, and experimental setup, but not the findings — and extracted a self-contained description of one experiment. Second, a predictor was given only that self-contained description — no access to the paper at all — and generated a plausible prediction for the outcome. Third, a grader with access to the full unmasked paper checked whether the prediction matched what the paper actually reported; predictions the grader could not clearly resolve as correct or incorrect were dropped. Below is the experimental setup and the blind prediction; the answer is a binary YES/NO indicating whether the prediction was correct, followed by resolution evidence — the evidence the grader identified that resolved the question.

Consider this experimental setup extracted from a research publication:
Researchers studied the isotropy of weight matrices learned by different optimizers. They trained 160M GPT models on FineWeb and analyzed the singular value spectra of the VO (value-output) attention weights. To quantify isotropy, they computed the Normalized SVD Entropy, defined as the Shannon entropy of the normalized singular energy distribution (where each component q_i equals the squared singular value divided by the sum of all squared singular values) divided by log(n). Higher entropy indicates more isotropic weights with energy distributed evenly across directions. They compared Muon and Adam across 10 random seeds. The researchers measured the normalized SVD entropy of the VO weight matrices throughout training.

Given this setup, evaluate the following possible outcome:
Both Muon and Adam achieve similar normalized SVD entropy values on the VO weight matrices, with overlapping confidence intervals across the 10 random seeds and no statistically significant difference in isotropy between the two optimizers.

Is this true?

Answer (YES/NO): NO